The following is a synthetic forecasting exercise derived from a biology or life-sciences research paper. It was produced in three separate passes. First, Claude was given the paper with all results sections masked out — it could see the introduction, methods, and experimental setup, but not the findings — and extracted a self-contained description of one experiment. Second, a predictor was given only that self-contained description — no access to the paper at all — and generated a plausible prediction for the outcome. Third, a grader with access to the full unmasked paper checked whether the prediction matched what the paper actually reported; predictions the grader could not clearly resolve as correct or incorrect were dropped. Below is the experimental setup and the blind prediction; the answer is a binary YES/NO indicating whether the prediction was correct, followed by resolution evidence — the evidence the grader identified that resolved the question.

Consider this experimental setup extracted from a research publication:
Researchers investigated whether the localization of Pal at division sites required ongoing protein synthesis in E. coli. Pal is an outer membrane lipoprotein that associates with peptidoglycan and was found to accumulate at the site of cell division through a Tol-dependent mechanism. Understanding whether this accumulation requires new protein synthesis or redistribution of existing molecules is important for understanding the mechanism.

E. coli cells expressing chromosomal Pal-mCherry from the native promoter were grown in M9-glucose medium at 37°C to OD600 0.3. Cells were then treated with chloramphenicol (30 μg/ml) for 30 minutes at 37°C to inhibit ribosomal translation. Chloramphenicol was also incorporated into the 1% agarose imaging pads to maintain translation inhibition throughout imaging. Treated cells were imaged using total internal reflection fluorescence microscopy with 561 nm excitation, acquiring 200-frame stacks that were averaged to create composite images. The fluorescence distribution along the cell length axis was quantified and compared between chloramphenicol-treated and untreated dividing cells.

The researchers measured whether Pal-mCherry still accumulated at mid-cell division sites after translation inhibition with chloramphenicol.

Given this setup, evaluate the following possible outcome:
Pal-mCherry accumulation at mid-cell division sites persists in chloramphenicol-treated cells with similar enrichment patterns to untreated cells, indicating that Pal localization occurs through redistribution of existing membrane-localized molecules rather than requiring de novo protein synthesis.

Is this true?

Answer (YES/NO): YES